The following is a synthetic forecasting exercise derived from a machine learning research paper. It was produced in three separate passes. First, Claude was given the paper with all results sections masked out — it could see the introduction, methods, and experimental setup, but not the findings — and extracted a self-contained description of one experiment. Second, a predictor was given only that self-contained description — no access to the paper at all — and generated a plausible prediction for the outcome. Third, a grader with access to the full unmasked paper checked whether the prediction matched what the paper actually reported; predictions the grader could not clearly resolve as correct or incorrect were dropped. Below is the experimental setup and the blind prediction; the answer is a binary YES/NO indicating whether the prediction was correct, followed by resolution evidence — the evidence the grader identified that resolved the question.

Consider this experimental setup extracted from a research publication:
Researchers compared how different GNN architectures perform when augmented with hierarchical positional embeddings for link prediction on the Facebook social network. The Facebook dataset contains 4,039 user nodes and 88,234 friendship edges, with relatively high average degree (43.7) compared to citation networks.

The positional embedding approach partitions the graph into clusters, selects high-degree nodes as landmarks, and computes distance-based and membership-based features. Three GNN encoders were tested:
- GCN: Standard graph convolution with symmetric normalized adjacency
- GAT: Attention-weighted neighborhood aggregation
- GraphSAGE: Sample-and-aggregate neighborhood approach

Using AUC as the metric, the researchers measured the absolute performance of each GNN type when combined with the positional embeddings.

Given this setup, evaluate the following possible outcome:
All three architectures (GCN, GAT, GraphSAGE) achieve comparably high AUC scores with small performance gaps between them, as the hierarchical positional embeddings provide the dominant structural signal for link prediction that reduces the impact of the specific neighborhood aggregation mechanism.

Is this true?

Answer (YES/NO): YES